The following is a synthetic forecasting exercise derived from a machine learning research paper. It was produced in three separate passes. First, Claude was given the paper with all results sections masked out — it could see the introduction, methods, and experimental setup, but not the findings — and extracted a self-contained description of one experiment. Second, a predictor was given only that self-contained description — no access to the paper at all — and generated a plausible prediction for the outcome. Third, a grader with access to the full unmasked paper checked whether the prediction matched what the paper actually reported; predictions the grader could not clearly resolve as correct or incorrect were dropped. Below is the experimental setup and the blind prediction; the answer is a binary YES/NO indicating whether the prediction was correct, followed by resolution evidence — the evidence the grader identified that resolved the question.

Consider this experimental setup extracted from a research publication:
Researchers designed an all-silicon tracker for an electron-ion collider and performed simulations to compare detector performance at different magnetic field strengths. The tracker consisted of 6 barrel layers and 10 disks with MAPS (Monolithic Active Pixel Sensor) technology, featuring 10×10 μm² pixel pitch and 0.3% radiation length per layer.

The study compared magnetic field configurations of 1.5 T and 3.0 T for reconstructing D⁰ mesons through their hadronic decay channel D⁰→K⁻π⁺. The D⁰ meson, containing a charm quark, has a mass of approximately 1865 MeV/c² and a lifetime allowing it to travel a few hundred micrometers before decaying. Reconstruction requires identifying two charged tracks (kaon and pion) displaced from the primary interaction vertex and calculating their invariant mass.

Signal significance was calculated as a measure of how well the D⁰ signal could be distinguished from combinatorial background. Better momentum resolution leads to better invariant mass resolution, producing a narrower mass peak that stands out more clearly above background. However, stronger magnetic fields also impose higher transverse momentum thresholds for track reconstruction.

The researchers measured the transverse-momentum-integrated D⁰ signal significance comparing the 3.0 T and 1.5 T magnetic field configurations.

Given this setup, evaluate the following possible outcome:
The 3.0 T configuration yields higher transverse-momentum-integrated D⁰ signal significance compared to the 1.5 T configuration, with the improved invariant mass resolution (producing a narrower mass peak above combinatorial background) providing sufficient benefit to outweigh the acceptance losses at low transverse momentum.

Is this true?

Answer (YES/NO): YES